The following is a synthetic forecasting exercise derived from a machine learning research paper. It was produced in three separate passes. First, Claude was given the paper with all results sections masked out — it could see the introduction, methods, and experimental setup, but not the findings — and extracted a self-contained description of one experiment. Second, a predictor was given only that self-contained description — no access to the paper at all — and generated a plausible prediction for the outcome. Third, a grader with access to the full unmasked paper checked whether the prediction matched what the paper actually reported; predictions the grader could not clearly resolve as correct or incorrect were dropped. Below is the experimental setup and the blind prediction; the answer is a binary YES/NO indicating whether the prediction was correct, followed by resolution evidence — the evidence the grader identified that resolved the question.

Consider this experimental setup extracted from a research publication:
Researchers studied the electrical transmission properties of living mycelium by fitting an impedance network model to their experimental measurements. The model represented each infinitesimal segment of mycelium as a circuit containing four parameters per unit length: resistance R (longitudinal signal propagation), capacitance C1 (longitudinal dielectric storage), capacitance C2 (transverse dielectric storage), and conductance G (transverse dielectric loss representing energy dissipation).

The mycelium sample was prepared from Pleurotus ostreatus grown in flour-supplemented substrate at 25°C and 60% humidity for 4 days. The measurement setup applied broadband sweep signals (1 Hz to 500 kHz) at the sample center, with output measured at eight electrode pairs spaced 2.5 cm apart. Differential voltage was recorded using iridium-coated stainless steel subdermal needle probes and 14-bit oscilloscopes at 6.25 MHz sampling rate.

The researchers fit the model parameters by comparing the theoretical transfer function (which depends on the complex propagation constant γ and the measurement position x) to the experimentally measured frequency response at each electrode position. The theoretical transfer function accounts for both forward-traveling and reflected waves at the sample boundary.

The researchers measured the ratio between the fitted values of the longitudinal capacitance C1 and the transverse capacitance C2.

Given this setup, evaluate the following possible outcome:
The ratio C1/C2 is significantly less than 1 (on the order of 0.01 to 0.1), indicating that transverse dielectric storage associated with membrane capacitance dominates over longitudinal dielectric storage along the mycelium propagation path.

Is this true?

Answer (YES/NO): NO